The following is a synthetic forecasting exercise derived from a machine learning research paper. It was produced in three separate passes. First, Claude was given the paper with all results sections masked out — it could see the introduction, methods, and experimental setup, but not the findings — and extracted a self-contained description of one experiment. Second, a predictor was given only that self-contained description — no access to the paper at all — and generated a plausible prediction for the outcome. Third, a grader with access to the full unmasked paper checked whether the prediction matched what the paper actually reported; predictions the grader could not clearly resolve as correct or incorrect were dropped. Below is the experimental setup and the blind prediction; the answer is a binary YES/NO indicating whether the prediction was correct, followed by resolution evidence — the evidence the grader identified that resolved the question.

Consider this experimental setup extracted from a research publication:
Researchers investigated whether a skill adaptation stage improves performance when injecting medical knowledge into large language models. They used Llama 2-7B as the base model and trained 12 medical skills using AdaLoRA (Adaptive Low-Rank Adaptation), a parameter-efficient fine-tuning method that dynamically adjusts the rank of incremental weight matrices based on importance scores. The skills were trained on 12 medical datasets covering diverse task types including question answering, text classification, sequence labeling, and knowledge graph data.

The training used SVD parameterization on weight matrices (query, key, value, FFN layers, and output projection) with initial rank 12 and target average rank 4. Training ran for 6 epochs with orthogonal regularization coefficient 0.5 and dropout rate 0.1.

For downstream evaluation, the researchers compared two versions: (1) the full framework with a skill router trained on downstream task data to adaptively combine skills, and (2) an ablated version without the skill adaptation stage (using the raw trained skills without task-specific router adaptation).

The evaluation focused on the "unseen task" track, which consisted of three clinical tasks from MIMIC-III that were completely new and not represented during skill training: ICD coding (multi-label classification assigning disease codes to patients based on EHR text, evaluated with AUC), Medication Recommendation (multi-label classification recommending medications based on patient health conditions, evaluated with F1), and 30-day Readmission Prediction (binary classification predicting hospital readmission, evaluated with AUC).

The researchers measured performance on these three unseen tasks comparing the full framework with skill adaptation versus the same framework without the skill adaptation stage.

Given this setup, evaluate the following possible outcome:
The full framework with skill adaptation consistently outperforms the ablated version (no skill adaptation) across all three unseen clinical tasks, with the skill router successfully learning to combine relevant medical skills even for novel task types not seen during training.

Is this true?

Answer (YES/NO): YES